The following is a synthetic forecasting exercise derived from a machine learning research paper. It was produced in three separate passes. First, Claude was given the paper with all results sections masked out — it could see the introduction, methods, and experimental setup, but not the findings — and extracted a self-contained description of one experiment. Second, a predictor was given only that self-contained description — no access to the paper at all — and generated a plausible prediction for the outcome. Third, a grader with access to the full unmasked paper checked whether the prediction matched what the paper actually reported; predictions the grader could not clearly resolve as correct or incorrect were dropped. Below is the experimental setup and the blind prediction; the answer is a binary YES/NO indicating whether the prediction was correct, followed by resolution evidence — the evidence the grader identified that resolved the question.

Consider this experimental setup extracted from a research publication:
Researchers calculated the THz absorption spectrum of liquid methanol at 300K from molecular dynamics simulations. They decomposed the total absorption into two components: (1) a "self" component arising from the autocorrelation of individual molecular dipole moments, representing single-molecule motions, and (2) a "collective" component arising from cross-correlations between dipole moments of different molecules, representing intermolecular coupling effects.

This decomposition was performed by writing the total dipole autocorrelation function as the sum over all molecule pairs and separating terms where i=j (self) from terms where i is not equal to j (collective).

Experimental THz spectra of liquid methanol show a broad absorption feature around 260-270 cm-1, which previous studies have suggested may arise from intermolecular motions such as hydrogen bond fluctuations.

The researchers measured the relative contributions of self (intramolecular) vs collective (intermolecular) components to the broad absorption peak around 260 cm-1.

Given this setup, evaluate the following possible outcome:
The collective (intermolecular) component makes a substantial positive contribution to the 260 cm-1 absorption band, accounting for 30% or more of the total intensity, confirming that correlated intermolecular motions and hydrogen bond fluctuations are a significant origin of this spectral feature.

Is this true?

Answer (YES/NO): YES